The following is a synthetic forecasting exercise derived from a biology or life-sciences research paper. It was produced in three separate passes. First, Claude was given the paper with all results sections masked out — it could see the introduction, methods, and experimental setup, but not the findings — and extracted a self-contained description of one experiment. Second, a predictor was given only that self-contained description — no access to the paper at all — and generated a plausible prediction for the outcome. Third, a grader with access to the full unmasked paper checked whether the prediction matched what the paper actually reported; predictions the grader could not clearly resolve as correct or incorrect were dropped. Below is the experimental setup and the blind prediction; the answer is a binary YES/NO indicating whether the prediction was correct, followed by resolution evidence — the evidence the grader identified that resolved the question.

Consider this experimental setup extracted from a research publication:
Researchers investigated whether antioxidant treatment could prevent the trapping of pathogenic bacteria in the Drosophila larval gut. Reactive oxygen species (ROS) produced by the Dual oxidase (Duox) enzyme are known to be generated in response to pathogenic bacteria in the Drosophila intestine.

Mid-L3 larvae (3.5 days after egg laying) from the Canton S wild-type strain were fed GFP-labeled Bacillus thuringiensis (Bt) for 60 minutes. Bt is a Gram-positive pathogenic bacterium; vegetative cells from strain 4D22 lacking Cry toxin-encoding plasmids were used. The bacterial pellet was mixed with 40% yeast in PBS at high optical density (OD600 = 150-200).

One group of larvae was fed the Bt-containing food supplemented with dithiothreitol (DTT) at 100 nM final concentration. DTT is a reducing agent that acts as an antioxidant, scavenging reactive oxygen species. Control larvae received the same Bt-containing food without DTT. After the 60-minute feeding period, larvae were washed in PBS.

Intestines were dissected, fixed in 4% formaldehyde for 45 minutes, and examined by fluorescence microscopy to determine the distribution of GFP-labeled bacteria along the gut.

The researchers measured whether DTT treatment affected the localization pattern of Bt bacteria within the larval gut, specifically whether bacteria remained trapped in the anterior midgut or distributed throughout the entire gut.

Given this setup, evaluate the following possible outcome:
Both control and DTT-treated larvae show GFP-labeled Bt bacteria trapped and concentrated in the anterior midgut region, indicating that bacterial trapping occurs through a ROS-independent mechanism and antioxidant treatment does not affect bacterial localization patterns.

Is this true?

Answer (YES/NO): NO